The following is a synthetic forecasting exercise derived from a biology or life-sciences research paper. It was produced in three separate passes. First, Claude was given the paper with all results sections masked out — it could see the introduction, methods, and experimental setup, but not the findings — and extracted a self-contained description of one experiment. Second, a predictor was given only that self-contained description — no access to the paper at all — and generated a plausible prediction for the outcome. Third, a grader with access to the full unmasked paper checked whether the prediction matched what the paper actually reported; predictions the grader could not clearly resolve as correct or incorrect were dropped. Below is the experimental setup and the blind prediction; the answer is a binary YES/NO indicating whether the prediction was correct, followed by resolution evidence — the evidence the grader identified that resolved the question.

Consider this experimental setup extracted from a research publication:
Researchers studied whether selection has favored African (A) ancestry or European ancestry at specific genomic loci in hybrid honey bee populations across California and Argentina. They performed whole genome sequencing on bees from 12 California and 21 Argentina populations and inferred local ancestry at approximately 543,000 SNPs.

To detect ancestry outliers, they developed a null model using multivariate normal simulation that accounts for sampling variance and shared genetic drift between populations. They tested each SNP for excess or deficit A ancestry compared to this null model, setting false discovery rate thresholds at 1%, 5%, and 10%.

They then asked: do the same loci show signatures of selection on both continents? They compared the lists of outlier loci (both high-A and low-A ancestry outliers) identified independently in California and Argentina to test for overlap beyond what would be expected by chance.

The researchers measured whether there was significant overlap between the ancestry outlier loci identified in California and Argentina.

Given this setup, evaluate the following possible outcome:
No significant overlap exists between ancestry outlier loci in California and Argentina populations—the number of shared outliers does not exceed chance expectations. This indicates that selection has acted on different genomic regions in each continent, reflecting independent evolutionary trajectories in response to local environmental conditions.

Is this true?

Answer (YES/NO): NO